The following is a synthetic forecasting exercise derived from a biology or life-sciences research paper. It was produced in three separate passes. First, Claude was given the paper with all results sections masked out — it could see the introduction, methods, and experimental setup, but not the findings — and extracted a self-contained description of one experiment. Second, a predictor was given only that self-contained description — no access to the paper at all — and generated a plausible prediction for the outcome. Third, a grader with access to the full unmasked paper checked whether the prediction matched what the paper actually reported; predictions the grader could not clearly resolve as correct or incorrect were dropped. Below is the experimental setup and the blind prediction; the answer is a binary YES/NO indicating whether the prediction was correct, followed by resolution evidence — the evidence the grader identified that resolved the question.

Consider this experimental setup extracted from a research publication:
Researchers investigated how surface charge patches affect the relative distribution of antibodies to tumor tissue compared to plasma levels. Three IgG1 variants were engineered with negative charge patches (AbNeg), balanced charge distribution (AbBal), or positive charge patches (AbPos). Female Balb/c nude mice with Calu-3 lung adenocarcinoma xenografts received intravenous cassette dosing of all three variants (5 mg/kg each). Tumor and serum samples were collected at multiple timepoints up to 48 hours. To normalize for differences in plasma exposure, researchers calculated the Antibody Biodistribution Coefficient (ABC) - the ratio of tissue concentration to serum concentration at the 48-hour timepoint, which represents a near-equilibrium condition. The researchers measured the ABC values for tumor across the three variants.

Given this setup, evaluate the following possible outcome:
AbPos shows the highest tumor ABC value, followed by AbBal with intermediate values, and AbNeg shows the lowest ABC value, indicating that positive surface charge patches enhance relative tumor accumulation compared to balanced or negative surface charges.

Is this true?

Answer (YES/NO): YES